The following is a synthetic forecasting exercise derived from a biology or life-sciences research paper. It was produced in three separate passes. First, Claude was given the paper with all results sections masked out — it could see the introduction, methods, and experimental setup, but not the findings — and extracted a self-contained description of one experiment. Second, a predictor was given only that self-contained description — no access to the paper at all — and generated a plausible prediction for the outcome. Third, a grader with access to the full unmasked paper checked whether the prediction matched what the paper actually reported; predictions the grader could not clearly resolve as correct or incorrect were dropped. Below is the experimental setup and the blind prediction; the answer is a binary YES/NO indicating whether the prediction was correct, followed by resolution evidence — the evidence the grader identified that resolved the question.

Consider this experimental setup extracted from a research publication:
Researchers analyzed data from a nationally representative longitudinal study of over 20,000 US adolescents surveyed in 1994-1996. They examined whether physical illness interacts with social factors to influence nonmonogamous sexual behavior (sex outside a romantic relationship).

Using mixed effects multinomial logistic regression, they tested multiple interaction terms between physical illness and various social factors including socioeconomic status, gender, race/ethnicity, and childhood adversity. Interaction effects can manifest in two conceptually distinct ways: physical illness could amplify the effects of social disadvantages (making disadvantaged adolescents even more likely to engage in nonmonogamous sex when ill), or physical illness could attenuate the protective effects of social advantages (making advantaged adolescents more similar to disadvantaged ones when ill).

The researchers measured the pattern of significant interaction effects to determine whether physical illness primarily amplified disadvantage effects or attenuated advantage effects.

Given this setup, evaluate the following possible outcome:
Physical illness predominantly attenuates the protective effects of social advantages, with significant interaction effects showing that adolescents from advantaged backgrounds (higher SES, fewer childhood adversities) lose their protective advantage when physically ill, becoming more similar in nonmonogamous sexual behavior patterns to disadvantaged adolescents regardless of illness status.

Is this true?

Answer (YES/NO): YES